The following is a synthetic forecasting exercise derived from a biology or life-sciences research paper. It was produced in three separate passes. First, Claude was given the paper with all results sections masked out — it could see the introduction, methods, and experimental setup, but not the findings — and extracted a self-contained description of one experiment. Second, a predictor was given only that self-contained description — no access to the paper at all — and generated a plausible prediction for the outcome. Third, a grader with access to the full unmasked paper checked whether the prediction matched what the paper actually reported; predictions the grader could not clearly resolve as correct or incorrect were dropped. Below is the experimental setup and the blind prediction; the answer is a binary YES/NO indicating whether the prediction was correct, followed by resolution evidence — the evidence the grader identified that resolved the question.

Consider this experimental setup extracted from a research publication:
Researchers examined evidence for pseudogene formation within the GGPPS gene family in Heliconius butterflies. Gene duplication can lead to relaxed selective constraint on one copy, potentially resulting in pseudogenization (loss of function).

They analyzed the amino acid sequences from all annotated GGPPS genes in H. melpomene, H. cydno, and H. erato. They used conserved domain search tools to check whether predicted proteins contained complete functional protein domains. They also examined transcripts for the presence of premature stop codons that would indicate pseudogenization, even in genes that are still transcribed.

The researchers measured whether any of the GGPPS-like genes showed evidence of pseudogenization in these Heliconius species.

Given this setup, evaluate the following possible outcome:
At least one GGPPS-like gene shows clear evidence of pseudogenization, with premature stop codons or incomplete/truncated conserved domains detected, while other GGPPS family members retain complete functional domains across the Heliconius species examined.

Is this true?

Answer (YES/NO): YES